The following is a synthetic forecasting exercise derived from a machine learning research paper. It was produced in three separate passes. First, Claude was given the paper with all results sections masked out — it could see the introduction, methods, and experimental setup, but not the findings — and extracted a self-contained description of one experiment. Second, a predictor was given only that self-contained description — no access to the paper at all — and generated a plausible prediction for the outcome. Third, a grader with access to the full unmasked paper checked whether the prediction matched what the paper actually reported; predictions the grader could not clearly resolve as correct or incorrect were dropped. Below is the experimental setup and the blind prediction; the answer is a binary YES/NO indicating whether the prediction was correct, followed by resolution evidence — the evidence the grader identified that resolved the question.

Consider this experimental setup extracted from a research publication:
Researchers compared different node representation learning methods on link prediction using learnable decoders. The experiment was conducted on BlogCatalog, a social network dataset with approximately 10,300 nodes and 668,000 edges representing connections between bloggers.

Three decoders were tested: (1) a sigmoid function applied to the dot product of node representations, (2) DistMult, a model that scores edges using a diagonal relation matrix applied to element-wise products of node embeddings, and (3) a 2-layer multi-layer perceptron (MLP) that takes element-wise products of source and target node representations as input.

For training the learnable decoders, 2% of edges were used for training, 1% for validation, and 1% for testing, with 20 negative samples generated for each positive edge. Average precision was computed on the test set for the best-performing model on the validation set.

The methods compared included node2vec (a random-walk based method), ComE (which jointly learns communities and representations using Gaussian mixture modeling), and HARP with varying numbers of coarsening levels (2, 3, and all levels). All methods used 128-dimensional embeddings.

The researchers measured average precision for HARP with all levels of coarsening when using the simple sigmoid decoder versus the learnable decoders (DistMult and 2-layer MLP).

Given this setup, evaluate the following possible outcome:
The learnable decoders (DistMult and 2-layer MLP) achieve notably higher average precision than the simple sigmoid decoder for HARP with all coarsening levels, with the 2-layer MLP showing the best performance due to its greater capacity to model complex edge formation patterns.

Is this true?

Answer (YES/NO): YES